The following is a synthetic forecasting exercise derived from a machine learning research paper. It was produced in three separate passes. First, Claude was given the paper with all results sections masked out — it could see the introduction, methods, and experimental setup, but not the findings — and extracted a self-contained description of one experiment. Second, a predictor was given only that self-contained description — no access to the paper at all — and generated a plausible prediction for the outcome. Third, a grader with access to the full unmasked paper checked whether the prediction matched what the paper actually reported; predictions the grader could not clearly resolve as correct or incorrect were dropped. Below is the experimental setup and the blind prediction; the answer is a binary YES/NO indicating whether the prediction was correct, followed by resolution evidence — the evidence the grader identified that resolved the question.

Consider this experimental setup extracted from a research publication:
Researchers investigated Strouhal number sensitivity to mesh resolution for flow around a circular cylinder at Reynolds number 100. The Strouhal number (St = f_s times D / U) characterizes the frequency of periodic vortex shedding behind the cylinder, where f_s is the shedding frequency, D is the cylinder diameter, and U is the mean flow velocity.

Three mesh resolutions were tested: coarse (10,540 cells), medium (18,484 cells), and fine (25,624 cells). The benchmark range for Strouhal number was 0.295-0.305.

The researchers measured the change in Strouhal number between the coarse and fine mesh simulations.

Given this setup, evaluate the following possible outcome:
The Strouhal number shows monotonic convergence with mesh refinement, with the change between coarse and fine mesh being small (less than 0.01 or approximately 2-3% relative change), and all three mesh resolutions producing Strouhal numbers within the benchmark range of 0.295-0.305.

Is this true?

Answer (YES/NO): NO